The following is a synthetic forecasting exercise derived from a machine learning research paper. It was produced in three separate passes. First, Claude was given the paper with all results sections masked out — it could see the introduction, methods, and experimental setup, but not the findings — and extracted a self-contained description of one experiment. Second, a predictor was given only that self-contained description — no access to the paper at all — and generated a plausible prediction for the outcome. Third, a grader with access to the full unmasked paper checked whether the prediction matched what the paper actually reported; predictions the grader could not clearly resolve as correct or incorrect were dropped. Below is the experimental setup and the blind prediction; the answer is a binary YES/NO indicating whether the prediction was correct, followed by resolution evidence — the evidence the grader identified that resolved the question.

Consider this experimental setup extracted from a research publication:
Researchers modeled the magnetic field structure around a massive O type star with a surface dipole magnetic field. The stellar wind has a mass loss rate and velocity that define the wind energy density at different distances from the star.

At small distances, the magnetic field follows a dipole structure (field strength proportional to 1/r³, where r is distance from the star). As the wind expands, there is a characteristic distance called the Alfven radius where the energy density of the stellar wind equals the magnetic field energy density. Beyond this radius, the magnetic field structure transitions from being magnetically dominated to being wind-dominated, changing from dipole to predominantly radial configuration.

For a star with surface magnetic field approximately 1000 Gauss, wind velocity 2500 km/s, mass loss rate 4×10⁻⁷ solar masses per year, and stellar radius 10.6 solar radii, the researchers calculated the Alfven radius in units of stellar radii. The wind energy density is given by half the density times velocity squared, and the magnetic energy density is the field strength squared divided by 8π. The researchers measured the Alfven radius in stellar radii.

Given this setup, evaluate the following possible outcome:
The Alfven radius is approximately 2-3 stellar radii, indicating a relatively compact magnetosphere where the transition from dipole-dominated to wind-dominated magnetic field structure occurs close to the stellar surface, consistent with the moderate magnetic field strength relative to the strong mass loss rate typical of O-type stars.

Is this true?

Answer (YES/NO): YES